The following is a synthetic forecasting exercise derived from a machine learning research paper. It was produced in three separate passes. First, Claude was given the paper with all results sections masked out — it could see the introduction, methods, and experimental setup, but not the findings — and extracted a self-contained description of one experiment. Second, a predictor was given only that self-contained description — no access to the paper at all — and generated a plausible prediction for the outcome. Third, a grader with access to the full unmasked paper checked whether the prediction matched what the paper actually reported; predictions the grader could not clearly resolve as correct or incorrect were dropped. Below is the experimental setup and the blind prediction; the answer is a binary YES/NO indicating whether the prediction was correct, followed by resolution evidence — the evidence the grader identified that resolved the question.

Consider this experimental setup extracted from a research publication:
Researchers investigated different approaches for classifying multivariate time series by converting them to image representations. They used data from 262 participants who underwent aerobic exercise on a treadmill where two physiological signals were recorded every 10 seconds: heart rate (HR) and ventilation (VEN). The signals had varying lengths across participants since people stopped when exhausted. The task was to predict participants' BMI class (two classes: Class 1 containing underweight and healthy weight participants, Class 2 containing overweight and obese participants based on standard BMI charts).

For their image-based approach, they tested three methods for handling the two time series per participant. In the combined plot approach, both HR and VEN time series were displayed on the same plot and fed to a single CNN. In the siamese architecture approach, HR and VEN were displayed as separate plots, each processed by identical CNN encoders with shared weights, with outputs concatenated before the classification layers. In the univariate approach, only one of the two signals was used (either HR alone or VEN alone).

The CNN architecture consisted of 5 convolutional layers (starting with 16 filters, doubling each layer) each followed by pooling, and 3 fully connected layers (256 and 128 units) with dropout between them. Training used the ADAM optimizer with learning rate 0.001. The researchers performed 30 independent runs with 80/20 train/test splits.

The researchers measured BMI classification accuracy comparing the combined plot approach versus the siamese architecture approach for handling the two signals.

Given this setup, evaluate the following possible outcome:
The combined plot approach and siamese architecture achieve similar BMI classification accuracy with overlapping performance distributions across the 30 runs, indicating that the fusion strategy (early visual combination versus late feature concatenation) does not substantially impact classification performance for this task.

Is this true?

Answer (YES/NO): YES